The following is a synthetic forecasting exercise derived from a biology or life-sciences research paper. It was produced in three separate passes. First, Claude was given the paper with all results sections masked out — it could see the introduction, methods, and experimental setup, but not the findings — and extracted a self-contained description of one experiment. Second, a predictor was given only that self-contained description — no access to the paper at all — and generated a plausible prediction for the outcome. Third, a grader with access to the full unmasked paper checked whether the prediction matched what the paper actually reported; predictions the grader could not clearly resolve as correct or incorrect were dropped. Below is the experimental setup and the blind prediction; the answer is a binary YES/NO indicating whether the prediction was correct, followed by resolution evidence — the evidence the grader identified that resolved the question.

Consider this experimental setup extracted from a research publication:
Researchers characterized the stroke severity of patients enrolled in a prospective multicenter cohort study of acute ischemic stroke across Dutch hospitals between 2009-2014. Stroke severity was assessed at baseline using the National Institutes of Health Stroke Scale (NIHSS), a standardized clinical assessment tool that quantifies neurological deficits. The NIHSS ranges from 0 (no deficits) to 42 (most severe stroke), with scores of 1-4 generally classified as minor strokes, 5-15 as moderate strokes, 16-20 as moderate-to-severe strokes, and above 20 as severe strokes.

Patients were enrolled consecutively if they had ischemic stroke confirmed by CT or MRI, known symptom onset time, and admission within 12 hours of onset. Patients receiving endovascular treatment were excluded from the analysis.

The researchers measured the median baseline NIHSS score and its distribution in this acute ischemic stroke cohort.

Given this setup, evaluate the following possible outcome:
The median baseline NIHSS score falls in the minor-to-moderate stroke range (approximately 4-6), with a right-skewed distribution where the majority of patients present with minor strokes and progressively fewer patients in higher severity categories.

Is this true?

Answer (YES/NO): NO